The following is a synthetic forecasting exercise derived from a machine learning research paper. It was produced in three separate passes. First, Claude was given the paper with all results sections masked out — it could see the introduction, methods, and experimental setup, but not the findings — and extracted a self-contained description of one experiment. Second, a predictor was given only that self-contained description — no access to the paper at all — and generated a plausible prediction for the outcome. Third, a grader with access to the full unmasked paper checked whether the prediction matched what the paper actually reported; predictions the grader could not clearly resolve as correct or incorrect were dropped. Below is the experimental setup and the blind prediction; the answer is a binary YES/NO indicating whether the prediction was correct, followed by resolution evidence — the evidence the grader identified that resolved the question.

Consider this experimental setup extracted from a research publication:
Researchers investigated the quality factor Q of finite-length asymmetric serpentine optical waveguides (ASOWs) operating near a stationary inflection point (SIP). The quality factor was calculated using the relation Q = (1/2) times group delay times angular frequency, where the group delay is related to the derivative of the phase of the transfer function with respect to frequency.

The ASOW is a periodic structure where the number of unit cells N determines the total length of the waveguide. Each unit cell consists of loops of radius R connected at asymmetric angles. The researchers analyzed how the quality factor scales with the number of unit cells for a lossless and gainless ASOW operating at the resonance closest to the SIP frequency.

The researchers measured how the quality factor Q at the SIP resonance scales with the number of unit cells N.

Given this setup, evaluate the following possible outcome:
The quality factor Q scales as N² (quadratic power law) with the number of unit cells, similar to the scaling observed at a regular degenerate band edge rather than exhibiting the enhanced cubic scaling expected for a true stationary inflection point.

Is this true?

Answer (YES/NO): NO